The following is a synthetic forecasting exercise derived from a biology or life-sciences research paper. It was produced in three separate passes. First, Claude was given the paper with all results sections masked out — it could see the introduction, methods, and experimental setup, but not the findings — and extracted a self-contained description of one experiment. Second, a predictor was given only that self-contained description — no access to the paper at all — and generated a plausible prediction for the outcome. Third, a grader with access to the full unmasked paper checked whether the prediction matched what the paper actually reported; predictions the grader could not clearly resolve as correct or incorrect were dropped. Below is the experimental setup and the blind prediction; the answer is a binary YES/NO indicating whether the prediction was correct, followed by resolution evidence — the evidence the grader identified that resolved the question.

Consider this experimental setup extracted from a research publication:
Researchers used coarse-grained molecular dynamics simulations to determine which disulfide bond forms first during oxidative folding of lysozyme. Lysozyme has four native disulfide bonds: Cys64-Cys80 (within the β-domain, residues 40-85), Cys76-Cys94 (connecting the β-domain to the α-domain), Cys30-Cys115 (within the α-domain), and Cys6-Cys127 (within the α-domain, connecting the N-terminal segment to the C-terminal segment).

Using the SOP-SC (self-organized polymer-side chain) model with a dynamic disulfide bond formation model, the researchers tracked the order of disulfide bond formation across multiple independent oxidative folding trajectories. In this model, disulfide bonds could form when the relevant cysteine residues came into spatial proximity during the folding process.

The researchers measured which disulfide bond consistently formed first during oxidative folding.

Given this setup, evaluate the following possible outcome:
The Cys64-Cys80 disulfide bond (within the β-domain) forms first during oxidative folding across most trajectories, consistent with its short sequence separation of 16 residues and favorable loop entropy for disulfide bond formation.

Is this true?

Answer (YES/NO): YES